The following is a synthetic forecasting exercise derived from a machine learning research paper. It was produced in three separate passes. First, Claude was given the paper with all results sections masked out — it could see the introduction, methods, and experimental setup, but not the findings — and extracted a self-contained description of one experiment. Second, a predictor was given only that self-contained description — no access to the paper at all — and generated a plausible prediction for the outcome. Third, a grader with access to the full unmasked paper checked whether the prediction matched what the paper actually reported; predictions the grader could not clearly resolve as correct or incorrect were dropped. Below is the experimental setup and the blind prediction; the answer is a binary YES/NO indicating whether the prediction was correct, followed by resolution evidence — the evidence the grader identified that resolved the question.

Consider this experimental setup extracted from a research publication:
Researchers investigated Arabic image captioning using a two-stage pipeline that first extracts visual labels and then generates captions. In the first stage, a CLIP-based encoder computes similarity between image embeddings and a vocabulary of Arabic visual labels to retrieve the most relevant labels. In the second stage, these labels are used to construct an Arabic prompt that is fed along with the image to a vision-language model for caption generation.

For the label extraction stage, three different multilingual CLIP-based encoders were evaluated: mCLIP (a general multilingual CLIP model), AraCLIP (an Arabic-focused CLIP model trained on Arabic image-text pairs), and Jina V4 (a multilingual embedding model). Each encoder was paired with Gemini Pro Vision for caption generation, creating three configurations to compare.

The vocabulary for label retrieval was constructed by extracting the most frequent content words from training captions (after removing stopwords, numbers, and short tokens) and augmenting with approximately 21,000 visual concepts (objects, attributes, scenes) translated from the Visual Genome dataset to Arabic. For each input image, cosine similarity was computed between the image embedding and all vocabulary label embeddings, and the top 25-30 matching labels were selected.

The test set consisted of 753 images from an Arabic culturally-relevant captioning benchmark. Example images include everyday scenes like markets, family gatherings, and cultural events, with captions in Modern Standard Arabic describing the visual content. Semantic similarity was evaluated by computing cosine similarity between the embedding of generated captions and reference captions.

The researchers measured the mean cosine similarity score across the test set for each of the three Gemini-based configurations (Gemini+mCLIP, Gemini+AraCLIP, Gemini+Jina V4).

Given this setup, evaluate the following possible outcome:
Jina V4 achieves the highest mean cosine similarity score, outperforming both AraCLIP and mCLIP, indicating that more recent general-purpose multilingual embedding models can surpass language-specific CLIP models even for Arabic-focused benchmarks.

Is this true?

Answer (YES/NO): NO